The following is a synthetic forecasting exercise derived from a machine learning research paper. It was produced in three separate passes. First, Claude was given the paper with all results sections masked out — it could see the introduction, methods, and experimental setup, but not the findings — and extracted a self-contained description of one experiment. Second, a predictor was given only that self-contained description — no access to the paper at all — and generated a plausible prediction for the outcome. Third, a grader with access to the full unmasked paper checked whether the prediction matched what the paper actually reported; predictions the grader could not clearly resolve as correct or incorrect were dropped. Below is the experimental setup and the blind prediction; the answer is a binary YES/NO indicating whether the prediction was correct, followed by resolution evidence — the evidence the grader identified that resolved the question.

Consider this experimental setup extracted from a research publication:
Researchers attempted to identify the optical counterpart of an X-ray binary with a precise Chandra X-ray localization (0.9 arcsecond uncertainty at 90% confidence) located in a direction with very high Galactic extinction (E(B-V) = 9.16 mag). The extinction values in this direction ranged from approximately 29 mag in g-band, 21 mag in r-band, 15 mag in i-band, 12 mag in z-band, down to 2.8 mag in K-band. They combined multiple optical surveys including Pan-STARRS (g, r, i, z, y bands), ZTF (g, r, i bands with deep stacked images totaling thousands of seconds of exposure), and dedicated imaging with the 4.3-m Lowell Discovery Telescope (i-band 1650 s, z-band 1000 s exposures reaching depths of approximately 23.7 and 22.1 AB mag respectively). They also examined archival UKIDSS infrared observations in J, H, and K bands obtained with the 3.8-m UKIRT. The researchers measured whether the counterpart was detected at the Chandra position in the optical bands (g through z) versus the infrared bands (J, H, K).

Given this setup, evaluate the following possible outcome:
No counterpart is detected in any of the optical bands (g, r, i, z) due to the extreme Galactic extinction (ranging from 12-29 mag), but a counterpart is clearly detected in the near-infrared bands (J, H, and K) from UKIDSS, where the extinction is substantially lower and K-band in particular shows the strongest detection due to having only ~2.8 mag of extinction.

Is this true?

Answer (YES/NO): YES